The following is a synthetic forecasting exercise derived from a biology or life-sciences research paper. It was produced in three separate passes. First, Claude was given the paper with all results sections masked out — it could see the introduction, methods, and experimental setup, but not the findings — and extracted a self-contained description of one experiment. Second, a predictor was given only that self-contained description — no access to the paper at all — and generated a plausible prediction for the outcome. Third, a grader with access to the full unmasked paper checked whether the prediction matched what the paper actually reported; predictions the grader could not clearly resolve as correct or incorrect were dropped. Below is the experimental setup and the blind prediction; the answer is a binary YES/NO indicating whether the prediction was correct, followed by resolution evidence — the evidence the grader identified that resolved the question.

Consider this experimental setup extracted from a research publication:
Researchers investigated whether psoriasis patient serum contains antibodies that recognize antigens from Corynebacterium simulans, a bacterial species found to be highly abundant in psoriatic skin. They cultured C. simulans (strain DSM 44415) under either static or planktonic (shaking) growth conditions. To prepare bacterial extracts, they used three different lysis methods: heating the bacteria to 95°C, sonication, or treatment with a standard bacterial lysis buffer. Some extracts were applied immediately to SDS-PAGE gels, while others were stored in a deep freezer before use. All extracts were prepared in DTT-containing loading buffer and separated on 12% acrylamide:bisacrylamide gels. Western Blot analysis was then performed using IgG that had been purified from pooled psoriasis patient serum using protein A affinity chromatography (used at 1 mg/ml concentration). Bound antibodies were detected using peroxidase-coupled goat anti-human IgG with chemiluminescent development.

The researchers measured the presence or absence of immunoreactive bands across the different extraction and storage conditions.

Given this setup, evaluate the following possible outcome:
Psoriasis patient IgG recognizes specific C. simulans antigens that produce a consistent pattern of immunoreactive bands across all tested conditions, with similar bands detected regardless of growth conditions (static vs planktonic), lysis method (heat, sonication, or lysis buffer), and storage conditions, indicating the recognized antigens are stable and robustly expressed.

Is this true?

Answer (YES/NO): NO